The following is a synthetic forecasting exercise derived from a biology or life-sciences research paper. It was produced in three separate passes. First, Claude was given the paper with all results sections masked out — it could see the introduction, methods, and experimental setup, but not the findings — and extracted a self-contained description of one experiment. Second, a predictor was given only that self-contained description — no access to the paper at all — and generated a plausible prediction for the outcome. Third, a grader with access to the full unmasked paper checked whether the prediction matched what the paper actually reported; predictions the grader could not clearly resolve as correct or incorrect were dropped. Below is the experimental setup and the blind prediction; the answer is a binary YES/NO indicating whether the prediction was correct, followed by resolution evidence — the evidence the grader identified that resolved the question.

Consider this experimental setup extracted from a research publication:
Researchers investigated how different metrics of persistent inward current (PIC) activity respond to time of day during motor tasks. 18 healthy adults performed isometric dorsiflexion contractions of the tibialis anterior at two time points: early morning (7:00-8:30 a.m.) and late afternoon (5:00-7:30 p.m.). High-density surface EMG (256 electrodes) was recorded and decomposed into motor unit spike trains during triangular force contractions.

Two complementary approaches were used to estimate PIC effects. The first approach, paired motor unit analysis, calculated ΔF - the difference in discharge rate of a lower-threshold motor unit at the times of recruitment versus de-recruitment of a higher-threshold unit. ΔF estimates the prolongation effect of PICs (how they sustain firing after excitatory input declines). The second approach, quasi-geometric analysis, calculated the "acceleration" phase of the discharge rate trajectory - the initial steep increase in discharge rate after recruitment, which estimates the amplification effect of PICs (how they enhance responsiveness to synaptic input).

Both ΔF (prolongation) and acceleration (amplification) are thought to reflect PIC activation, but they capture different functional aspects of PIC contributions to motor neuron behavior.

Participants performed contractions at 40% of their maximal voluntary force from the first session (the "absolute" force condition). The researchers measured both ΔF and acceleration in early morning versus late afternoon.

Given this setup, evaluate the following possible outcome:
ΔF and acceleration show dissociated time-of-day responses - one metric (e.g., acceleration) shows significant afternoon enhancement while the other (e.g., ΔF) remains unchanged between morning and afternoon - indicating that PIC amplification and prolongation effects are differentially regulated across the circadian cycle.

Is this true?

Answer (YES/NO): YES